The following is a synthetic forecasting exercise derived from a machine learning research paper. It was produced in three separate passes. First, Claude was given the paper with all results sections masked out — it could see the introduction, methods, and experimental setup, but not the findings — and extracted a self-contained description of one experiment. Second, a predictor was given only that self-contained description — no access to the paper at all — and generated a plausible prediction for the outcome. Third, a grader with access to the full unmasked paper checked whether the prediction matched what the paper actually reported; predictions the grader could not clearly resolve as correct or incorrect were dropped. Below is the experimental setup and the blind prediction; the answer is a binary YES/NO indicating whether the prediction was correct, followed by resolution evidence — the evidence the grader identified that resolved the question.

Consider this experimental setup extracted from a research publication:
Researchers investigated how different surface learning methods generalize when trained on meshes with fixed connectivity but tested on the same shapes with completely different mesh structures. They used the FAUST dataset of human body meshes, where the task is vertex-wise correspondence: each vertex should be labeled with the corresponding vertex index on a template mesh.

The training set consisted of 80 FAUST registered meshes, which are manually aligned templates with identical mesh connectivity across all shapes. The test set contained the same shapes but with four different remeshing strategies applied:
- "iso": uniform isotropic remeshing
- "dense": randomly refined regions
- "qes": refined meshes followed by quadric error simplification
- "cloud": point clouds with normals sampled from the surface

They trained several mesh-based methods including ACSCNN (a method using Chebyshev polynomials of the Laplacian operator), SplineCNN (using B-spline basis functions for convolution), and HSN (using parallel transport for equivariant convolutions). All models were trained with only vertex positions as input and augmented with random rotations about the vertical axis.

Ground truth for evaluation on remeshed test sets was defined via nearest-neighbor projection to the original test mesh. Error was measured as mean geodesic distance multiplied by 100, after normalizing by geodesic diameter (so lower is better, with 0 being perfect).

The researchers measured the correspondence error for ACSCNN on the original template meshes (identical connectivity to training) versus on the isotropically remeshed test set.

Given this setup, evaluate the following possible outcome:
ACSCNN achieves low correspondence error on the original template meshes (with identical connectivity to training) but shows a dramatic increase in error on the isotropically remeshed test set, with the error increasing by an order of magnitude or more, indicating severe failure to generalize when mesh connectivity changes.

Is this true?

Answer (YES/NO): YES